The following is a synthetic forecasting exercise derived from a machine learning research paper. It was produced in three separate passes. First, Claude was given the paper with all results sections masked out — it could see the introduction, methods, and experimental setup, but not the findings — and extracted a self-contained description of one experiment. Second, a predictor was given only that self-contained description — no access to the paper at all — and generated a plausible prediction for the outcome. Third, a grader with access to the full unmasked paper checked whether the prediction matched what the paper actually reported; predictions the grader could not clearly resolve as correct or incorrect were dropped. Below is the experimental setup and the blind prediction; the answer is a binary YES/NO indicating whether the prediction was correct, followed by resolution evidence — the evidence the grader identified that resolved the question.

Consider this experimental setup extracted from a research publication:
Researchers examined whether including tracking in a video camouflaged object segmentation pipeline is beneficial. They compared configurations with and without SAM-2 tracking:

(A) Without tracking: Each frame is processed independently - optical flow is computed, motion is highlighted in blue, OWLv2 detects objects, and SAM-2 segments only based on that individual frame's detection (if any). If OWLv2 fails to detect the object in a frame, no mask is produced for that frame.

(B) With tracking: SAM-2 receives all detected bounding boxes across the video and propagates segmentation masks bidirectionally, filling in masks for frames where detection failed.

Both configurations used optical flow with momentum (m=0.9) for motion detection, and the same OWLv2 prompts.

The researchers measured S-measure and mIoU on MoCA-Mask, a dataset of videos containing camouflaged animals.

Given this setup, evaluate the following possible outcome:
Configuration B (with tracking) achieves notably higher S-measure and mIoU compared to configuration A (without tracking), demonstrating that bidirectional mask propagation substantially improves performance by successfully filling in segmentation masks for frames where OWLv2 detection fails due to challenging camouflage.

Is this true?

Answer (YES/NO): YES